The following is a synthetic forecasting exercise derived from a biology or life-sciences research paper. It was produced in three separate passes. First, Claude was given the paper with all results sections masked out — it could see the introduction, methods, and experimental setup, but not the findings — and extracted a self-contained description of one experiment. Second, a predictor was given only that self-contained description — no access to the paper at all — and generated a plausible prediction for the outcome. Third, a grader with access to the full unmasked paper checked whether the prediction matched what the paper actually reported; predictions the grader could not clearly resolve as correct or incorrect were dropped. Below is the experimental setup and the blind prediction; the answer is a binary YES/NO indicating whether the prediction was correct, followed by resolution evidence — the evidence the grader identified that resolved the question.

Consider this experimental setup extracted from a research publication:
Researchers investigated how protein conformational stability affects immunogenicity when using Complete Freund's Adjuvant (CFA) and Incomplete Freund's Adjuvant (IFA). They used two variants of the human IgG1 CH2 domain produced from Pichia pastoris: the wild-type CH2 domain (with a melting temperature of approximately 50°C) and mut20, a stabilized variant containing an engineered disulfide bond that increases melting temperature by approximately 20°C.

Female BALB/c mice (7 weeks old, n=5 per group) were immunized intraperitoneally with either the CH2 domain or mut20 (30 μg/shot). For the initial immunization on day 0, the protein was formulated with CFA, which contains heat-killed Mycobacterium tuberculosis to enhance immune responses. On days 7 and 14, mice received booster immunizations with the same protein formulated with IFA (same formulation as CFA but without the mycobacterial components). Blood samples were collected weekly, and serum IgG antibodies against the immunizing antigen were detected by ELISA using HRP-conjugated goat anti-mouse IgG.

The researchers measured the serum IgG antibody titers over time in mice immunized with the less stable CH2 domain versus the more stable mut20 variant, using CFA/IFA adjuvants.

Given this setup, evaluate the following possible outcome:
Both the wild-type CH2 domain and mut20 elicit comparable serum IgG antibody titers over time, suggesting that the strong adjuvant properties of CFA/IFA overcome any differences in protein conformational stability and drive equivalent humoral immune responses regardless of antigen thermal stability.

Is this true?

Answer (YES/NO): NO